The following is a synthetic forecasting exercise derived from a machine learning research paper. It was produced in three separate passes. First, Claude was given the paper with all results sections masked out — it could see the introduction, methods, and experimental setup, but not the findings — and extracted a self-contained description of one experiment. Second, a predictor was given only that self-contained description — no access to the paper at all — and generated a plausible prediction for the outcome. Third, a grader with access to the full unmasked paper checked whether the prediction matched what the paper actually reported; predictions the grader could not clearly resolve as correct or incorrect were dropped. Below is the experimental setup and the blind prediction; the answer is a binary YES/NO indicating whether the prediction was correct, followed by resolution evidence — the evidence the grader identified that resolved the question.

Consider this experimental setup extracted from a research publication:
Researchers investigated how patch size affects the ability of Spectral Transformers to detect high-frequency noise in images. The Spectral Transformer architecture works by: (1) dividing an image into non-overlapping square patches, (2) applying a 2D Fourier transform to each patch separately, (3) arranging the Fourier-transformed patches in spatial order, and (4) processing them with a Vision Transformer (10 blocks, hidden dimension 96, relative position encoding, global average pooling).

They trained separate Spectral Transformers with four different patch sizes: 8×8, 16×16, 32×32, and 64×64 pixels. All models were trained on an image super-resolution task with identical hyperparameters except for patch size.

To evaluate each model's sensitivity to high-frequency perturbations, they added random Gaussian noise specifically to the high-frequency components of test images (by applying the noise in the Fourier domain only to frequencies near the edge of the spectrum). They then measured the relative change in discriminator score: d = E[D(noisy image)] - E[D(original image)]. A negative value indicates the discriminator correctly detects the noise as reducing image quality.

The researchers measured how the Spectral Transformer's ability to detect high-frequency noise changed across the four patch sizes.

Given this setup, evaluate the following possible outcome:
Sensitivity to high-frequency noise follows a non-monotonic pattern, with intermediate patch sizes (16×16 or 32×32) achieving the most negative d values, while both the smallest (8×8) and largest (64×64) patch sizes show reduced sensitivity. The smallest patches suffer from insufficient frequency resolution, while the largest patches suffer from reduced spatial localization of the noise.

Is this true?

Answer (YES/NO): NO